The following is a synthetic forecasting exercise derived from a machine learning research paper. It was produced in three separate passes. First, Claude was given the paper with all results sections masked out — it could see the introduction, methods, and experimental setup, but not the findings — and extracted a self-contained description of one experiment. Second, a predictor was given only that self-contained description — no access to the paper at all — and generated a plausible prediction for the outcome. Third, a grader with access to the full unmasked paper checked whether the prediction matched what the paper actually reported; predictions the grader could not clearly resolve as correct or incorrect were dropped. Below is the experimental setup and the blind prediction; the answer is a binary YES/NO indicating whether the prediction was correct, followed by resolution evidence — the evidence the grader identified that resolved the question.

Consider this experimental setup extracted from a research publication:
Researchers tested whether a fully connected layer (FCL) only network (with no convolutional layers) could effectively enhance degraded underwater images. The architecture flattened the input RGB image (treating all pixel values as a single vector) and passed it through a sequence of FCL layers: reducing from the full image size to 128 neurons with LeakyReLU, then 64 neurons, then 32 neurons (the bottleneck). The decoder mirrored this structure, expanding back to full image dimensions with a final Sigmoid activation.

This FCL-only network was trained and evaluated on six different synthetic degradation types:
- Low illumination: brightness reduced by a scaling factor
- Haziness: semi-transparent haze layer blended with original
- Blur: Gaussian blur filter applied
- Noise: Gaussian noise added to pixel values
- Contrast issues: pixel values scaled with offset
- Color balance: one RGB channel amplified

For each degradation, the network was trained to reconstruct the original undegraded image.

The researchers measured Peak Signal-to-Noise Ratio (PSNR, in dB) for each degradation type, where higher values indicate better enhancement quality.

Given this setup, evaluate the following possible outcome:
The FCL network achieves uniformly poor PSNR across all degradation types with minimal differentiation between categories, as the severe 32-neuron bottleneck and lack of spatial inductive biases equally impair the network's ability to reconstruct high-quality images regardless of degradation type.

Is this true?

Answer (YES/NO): NO